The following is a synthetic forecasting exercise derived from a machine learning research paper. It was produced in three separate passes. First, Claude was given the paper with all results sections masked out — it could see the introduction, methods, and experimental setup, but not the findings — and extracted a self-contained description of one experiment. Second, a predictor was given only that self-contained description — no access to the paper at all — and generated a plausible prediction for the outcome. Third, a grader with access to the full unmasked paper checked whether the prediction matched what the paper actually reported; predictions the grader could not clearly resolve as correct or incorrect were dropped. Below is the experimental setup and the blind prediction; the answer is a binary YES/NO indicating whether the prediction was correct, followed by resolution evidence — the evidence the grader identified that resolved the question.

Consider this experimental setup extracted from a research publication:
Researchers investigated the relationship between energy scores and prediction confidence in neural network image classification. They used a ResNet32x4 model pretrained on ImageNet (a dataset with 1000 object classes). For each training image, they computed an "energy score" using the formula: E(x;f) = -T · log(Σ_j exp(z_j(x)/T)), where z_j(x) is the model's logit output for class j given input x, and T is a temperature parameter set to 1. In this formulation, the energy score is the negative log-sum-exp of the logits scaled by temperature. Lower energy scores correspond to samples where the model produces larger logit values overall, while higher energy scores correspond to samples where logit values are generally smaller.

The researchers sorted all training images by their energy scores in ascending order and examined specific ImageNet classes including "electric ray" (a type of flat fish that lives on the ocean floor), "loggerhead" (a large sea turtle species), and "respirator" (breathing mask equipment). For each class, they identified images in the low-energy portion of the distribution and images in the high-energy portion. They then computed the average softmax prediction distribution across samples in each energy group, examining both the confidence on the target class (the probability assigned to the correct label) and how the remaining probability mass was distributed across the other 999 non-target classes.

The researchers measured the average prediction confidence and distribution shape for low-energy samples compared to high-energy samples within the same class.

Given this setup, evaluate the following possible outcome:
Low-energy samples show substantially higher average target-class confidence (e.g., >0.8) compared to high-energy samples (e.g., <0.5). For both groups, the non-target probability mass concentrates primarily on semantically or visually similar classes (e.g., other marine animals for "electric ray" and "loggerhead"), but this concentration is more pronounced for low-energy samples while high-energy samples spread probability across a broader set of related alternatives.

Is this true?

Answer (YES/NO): NO